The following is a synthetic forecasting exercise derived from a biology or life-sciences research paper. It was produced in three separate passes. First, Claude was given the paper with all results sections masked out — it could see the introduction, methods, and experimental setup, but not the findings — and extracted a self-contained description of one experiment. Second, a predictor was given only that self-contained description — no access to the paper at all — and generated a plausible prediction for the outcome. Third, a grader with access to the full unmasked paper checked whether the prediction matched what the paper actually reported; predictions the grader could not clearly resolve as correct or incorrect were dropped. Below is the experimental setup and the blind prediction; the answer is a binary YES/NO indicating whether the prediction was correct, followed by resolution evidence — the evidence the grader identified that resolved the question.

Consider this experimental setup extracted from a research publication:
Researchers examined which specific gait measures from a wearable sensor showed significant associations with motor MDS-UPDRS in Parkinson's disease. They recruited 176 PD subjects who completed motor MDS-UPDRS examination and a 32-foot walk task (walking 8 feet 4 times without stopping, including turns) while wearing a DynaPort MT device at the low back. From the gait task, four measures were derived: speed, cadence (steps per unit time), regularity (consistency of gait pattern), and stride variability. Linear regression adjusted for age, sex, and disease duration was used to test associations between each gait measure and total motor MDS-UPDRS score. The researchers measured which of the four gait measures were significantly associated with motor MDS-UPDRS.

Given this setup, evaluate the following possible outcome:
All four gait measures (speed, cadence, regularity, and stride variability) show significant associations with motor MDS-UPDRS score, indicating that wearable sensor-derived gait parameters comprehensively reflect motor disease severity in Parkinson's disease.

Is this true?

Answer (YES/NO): NO